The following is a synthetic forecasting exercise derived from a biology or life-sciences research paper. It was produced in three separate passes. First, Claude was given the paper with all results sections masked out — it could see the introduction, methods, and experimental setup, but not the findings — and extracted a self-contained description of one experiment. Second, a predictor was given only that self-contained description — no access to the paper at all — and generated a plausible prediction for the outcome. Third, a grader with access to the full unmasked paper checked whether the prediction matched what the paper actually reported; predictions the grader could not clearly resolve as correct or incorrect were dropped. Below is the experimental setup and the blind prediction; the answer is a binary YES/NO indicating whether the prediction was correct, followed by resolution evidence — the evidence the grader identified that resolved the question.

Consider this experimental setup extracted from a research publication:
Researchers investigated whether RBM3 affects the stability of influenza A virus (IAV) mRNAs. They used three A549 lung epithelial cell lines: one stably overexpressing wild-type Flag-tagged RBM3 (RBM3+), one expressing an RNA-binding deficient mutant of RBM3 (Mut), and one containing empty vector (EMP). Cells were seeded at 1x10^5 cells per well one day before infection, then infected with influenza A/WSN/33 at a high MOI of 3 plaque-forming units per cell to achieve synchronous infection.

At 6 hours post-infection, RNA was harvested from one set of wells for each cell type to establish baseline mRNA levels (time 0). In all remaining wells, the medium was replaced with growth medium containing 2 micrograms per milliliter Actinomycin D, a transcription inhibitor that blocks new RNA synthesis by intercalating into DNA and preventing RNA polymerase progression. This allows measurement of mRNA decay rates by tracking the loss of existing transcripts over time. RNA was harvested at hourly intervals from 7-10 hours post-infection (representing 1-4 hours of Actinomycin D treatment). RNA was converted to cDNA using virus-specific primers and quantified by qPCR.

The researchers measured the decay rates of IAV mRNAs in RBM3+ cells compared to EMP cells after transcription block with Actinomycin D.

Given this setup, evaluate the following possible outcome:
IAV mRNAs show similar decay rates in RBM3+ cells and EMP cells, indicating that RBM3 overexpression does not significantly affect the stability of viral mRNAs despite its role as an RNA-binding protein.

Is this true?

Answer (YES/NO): NO